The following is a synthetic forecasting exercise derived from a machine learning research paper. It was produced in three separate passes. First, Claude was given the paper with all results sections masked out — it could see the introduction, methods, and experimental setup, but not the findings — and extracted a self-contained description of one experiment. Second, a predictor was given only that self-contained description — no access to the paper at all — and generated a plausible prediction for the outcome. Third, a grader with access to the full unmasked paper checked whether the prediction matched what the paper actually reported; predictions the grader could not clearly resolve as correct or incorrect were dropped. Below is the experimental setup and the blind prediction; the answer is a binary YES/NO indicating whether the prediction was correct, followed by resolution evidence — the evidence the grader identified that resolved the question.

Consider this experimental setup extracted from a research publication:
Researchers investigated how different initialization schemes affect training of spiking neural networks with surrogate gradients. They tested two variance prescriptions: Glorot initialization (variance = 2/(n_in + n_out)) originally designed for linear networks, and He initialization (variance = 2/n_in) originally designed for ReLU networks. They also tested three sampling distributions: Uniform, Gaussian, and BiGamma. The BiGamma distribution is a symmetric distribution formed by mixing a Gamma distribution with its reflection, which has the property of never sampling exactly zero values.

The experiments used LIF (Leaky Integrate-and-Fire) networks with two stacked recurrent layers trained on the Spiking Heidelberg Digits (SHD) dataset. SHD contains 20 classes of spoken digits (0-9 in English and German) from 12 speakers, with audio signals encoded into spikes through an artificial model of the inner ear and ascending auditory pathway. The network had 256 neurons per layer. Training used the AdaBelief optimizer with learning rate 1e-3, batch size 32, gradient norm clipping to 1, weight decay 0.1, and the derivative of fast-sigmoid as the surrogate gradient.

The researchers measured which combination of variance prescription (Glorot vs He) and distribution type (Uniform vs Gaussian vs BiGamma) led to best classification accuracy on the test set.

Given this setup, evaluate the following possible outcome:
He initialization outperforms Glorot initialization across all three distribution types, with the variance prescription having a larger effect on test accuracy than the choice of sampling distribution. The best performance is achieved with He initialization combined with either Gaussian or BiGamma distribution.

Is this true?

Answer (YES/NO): NO